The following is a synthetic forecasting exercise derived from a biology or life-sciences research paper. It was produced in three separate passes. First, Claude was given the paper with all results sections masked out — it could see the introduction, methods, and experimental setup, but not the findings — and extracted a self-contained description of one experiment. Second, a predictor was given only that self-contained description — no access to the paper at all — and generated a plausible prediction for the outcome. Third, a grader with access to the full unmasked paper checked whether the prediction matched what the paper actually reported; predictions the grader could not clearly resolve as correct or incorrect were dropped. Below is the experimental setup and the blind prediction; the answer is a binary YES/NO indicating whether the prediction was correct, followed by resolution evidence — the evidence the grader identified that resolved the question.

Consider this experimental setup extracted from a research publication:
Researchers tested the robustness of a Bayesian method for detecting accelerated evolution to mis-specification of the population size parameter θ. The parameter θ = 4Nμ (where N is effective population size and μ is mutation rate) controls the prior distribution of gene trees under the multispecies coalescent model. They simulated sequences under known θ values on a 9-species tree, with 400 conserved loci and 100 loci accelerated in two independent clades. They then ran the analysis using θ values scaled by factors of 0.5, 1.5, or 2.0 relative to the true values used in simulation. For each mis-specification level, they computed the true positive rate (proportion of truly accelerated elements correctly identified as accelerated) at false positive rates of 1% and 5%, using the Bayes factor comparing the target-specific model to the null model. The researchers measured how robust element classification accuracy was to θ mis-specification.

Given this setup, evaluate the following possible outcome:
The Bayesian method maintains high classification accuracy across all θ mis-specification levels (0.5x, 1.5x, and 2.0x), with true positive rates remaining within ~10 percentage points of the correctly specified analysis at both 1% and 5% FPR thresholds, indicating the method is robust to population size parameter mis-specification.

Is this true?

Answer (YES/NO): YES